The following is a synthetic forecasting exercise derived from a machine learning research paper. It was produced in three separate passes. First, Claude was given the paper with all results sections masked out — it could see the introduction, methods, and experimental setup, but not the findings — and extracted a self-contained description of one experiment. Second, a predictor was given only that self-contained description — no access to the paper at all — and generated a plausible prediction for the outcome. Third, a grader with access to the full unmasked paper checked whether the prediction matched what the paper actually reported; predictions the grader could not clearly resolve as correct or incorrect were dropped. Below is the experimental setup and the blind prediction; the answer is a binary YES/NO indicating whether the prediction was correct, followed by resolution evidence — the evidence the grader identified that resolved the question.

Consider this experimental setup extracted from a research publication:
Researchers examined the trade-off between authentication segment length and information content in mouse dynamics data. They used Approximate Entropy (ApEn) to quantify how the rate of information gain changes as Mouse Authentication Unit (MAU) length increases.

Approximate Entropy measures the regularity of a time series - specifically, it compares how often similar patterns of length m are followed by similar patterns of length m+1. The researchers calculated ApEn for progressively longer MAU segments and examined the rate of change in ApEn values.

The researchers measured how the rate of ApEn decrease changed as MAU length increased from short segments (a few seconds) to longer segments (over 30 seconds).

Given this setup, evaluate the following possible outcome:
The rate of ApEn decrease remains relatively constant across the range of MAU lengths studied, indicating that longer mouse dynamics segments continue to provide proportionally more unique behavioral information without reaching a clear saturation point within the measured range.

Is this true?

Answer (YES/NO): NO